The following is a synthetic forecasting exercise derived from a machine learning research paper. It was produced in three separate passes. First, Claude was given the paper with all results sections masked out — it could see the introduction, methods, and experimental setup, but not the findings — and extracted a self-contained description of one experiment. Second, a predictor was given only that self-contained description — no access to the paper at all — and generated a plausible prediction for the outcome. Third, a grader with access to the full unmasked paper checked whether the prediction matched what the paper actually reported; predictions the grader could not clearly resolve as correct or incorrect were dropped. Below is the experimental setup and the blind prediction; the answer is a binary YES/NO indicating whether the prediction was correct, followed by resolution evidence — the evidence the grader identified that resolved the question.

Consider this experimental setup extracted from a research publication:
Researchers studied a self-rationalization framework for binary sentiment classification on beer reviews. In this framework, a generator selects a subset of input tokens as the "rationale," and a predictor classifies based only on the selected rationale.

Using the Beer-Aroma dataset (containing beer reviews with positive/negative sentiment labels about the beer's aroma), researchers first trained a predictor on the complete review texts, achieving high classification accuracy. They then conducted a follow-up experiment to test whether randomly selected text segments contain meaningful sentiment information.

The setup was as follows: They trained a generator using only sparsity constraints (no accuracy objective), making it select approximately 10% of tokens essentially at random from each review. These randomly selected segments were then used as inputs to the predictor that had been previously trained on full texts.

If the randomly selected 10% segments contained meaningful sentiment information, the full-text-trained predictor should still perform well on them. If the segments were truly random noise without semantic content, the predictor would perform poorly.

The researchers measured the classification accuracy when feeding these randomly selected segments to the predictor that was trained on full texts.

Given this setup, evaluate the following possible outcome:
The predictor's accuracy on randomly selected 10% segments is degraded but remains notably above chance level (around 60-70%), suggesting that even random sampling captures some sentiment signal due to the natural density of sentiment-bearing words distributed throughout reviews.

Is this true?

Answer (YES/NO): NO